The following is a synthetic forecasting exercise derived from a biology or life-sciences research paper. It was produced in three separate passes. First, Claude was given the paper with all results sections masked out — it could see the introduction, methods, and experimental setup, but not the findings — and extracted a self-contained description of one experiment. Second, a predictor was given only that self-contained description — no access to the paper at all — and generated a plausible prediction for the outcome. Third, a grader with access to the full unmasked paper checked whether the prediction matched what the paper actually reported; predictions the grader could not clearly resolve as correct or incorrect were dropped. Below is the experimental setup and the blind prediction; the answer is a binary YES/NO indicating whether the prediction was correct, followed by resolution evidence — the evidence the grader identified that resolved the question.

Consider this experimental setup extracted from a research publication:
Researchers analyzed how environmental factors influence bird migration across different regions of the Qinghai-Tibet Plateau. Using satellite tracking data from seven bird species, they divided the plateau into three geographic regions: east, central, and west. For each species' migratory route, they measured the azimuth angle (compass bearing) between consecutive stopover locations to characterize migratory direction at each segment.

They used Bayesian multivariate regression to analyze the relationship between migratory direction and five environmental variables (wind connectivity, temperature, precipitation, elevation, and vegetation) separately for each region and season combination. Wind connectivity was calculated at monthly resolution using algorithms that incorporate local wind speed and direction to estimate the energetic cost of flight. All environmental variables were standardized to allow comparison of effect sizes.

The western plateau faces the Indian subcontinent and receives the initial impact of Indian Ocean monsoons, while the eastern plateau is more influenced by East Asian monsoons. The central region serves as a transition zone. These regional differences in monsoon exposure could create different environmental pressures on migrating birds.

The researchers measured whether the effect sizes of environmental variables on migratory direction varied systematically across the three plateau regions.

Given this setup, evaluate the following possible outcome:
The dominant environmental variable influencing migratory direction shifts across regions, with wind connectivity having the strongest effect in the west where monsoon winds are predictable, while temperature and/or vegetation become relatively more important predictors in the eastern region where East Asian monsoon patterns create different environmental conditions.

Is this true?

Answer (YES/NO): NO